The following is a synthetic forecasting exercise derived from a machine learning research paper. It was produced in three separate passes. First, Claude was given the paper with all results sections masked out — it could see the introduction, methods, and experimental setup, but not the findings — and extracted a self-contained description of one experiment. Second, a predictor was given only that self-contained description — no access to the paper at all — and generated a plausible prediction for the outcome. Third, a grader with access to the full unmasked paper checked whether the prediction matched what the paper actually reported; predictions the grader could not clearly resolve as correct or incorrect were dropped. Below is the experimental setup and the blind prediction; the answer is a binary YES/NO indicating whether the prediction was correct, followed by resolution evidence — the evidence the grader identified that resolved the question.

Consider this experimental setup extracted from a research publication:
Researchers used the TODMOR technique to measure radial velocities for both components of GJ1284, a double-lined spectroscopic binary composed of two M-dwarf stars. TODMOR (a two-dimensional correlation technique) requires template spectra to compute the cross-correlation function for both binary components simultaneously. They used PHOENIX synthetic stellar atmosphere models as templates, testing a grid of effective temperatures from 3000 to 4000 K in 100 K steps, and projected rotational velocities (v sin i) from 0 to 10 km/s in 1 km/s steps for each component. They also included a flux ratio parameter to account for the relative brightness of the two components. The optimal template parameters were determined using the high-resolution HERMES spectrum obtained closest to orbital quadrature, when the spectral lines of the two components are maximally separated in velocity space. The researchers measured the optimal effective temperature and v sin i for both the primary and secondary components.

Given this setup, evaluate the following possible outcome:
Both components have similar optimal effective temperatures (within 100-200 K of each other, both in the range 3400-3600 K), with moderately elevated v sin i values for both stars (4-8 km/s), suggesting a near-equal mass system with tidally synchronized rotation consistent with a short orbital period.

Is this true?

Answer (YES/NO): NO